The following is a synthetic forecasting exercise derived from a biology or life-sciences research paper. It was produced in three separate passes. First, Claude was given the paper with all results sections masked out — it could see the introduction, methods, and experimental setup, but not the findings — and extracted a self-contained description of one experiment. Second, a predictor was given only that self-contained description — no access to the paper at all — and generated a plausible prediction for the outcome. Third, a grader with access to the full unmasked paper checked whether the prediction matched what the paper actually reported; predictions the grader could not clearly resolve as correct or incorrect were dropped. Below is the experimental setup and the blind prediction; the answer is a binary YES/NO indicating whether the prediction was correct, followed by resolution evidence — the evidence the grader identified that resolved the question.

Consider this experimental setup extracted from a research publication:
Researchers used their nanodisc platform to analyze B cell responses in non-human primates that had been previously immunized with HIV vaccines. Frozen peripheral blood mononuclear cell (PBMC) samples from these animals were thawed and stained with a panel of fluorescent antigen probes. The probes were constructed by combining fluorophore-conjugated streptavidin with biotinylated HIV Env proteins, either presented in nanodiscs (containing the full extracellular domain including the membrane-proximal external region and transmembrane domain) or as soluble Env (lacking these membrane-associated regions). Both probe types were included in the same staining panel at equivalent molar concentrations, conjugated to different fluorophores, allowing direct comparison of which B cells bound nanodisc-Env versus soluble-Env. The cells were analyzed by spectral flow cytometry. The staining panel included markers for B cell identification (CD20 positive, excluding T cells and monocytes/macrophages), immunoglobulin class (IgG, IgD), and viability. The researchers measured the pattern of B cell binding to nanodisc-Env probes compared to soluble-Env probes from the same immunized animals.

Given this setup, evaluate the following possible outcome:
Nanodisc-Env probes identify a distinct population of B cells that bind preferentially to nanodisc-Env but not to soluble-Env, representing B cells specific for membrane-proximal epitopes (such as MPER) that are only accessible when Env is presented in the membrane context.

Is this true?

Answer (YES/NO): NO